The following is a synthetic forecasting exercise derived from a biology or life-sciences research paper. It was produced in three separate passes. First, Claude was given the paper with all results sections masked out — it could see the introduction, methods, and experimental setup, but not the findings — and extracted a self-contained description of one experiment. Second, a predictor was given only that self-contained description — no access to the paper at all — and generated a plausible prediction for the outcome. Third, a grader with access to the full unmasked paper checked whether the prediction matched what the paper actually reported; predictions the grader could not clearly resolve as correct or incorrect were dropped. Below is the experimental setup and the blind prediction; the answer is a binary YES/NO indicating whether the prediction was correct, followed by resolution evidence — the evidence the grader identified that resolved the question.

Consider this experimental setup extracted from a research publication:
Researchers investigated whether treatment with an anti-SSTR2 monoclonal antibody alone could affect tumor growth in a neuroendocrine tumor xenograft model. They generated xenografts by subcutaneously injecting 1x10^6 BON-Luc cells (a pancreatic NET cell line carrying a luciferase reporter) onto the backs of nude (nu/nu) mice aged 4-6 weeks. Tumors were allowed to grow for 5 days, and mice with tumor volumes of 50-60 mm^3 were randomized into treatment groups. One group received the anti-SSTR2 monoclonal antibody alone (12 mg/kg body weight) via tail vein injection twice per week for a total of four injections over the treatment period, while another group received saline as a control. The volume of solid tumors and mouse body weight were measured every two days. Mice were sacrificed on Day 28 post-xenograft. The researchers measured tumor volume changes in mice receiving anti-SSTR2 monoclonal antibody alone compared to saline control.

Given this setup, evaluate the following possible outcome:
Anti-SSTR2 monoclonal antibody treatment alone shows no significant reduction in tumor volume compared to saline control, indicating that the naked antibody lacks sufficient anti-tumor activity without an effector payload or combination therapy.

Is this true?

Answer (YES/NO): YES